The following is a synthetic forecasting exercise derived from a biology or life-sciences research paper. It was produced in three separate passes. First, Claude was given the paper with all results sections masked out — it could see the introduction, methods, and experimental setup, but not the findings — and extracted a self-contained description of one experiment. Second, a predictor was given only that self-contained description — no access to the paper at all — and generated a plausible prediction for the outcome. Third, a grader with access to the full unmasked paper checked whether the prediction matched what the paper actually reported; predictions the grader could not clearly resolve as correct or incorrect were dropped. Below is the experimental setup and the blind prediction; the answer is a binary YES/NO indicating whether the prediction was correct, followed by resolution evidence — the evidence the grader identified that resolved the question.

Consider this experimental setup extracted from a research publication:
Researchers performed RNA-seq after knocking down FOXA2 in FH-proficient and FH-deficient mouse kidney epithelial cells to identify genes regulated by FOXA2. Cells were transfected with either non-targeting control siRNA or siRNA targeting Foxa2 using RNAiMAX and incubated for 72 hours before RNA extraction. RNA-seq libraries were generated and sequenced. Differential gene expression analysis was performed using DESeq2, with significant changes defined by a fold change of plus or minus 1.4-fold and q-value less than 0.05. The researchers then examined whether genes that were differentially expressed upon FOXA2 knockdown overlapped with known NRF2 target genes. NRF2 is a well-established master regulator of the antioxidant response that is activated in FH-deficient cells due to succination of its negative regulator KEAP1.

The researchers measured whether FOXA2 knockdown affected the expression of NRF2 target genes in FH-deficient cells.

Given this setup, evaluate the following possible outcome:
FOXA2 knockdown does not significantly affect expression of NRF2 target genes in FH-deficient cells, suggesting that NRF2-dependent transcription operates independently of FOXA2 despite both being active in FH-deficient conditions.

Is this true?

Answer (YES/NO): NO